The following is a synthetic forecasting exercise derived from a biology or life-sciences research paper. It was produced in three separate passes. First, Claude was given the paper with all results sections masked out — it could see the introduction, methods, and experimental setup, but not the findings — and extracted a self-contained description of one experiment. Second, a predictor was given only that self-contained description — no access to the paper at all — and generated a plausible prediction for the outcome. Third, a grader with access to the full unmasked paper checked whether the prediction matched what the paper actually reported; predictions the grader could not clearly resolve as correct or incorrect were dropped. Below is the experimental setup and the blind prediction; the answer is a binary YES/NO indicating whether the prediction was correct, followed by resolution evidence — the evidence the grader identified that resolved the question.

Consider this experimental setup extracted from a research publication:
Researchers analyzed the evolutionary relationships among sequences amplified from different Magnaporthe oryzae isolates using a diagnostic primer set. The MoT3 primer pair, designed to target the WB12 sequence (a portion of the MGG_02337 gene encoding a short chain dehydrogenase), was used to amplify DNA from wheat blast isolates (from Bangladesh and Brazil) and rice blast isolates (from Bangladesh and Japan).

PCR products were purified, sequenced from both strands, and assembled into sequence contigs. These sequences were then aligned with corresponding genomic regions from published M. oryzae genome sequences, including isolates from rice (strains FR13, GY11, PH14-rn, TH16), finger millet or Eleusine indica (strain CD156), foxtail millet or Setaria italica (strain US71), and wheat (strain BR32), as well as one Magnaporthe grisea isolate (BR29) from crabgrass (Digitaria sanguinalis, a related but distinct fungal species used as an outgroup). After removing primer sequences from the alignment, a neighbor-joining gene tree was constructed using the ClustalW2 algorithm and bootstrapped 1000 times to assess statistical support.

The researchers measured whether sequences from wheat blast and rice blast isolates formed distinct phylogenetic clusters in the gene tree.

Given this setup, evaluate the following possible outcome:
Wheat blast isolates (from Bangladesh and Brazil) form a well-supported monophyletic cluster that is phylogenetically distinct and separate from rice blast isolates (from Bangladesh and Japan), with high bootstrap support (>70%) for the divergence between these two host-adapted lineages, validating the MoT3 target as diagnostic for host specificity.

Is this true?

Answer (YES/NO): NO